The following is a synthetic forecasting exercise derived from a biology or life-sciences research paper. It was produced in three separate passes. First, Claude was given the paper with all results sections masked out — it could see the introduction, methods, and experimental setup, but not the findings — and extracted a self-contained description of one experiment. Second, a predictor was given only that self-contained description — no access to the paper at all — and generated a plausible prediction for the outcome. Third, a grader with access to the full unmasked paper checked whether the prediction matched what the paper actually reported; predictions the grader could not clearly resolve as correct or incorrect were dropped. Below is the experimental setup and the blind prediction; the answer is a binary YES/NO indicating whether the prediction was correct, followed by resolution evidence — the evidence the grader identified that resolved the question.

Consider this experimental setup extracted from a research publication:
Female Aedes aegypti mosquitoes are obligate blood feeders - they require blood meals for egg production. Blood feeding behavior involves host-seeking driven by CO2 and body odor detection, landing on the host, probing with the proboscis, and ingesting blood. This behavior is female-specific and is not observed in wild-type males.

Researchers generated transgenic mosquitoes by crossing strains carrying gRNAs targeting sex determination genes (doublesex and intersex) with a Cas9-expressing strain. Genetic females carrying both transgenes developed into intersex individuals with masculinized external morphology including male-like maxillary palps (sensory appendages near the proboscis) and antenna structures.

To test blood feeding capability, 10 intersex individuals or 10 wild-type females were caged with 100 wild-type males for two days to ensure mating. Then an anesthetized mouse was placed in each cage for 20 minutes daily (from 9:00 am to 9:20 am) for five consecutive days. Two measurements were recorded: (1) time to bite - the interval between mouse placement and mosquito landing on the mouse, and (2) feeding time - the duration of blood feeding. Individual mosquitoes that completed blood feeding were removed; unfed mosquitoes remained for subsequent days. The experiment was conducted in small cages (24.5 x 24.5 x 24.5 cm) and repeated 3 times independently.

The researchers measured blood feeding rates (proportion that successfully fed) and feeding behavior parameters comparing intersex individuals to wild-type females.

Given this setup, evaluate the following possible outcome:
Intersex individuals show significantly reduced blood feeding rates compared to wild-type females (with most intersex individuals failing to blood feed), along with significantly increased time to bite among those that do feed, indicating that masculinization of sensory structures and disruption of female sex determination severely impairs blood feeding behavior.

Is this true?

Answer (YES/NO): YES